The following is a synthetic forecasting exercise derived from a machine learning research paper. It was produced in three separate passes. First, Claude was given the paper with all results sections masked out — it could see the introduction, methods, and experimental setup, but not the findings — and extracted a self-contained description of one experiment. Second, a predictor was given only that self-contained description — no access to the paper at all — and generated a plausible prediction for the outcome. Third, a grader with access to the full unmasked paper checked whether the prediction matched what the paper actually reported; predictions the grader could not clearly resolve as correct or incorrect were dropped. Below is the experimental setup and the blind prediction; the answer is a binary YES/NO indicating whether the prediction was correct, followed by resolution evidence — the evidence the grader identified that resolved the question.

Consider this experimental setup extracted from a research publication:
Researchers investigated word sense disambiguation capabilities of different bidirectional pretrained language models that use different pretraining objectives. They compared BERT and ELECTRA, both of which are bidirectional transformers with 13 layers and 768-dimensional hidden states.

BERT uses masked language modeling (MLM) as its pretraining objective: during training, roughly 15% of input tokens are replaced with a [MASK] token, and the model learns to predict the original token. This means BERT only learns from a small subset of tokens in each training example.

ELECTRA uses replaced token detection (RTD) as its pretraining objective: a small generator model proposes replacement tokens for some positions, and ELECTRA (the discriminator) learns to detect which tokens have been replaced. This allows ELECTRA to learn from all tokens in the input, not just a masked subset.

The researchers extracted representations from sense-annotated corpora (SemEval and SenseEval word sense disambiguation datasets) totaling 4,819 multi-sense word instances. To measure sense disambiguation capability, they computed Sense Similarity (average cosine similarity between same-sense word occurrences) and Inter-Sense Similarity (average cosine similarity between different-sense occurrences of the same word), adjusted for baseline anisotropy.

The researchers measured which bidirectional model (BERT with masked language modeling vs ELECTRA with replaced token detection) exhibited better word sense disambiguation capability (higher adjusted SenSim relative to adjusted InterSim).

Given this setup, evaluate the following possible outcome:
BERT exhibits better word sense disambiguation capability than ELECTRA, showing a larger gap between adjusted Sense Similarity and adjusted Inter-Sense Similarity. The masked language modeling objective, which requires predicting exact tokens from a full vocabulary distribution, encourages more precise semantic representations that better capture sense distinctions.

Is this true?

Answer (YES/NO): NO